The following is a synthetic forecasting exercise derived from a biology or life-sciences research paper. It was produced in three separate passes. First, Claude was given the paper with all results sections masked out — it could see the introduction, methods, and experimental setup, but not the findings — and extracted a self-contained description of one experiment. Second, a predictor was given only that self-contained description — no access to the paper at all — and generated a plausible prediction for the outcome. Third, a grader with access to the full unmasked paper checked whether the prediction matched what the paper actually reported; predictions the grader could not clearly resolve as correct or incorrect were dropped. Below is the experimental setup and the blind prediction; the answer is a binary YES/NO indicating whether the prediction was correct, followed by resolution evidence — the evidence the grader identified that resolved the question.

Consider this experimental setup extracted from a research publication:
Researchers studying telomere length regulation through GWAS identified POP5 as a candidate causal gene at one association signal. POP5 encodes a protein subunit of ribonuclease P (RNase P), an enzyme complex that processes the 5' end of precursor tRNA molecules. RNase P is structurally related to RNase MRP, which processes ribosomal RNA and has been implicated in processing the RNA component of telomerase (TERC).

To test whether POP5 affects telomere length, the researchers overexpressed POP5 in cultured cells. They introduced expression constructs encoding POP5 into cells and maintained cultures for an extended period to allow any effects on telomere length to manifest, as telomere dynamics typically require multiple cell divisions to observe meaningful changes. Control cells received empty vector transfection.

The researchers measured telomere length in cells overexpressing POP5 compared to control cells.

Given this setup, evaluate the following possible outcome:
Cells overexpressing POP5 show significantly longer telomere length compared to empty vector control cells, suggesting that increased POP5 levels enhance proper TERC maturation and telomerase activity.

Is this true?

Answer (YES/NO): YES